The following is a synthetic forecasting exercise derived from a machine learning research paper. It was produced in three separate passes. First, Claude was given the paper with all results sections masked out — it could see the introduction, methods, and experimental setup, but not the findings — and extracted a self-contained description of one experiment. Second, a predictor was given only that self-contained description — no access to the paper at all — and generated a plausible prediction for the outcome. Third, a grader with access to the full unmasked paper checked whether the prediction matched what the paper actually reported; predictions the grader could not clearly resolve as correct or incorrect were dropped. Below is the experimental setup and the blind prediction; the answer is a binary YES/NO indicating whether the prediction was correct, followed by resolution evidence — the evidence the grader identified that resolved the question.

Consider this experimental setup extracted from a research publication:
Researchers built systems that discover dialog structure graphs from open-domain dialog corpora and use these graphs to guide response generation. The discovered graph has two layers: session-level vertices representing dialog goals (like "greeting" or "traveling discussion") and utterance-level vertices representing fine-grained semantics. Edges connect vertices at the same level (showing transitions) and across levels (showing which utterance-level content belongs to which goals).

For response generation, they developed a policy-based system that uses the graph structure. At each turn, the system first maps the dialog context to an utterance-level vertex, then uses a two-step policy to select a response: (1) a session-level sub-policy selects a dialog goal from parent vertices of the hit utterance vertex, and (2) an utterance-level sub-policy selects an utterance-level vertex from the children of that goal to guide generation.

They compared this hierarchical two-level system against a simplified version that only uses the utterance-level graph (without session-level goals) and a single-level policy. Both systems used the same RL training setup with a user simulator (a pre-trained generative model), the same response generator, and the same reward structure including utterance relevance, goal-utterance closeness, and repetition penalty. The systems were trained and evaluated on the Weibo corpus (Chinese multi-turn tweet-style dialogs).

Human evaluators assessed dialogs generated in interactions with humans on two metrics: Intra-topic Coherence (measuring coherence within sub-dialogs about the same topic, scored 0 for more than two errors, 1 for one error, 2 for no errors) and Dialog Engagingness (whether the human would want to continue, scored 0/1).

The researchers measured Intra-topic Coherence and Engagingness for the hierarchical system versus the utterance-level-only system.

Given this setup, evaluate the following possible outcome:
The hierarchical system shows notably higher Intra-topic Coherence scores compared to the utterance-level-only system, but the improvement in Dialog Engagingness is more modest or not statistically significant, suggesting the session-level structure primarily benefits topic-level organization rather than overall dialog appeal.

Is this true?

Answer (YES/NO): NO